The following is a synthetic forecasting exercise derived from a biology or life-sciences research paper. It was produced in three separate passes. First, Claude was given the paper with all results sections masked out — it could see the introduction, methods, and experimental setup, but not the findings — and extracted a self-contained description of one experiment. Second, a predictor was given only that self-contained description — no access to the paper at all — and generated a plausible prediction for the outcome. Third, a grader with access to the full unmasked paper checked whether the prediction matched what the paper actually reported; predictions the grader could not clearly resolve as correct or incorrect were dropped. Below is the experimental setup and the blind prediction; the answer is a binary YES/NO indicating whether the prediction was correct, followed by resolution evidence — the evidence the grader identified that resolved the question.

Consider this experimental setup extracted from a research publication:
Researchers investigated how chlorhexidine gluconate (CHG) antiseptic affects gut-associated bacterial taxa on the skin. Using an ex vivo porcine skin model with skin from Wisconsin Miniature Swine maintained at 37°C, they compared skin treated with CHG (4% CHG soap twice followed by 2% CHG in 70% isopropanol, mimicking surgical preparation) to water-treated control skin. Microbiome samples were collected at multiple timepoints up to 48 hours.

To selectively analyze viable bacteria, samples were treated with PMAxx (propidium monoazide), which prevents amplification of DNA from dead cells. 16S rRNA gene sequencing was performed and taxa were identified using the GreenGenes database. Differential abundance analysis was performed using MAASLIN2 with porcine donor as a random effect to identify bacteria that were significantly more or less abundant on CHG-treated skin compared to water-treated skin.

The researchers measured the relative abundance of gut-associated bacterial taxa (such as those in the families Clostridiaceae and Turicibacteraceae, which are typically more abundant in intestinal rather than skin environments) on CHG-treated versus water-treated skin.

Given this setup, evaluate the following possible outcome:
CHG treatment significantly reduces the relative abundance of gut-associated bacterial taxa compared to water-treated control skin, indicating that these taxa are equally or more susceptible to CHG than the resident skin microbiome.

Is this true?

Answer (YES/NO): NO